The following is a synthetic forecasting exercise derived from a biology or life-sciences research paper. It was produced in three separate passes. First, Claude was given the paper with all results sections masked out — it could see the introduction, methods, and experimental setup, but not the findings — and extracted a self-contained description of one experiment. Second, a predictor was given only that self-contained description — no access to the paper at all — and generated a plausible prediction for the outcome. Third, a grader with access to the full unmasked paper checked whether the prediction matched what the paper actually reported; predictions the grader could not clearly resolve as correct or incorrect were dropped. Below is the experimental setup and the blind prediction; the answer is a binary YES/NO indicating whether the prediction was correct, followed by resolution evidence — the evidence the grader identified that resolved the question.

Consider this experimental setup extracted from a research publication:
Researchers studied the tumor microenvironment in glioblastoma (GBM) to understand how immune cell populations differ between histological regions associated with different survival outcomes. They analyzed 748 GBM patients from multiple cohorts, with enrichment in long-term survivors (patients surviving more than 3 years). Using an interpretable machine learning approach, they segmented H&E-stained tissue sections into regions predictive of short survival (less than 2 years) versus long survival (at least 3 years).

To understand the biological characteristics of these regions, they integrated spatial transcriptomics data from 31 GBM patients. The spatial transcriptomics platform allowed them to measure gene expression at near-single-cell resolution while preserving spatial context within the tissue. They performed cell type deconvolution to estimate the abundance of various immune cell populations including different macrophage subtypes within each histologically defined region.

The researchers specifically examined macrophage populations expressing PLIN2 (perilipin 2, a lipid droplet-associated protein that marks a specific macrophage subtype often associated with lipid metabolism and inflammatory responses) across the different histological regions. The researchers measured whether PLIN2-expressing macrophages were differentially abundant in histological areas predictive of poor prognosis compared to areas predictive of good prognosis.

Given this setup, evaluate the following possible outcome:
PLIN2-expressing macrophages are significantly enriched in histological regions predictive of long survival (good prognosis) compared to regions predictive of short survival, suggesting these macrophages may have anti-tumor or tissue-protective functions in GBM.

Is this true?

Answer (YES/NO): NO